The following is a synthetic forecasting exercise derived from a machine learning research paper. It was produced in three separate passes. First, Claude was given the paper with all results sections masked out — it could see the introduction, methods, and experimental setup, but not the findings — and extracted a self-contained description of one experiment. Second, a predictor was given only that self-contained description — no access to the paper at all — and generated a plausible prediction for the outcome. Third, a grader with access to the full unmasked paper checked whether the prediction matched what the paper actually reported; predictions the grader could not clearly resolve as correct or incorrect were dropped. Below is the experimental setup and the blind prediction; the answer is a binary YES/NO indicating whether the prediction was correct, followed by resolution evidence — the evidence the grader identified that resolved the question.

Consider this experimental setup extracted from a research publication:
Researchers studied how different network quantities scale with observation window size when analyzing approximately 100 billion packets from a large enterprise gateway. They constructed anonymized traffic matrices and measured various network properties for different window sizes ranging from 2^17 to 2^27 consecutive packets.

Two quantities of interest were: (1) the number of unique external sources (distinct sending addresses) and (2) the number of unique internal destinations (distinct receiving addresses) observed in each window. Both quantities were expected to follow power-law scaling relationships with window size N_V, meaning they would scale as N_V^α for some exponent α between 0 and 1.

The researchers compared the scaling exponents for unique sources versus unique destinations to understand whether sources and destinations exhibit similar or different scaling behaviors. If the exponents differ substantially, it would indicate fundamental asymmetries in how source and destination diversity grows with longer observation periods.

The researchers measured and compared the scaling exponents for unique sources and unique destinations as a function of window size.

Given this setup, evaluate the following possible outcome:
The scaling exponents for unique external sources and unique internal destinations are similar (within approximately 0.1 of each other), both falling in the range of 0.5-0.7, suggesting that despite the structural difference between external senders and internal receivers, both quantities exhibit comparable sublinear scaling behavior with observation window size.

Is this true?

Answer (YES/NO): NO